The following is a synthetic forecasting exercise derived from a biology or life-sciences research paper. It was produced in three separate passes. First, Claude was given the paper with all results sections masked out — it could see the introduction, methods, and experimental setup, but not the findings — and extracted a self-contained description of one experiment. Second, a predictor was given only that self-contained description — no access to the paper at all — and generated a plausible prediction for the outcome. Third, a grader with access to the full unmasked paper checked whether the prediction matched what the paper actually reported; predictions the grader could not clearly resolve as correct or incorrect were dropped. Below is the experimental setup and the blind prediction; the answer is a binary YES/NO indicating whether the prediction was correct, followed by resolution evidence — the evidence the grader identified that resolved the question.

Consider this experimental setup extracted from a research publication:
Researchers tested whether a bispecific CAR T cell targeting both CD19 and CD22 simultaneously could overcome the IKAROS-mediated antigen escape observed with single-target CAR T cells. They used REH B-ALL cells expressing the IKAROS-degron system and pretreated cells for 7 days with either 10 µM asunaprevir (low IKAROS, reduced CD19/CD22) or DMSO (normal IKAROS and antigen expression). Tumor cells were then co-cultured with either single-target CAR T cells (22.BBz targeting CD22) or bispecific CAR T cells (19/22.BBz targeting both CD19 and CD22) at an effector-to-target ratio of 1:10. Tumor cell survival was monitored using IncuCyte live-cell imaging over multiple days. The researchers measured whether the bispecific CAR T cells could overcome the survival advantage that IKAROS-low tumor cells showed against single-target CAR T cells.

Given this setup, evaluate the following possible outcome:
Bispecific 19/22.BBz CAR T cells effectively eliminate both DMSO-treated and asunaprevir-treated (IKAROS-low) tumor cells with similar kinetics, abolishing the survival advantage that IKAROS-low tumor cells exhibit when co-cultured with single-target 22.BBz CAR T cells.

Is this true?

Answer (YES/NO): NO